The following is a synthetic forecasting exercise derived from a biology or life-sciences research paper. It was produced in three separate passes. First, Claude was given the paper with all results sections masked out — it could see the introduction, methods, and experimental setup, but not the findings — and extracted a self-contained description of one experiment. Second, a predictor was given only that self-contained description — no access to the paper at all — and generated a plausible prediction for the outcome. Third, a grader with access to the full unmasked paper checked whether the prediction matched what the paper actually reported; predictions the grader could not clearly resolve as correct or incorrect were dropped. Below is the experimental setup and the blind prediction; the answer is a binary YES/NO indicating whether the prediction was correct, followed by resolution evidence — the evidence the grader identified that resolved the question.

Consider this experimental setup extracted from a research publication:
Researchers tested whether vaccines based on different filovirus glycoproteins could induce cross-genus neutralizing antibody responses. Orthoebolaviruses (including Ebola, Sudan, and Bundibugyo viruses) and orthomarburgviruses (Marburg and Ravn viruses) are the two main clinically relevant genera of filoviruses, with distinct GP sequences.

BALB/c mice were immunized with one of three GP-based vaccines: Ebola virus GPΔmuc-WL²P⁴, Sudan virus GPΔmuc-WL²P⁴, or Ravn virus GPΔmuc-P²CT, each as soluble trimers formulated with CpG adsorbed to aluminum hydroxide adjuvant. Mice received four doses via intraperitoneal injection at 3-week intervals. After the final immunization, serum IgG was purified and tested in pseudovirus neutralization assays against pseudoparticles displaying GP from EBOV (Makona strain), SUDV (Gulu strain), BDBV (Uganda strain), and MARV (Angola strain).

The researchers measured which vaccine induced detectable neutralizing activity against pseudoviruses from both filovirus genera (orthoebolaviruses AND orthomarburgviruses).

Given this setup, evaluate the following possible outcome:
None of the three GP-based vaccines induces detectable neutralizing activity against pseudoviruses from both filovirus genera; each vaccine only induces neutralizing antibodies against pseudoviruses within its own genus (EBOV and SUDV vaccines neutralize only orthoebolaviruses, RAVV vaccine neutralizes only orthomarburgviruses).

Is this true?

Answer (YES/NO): NO